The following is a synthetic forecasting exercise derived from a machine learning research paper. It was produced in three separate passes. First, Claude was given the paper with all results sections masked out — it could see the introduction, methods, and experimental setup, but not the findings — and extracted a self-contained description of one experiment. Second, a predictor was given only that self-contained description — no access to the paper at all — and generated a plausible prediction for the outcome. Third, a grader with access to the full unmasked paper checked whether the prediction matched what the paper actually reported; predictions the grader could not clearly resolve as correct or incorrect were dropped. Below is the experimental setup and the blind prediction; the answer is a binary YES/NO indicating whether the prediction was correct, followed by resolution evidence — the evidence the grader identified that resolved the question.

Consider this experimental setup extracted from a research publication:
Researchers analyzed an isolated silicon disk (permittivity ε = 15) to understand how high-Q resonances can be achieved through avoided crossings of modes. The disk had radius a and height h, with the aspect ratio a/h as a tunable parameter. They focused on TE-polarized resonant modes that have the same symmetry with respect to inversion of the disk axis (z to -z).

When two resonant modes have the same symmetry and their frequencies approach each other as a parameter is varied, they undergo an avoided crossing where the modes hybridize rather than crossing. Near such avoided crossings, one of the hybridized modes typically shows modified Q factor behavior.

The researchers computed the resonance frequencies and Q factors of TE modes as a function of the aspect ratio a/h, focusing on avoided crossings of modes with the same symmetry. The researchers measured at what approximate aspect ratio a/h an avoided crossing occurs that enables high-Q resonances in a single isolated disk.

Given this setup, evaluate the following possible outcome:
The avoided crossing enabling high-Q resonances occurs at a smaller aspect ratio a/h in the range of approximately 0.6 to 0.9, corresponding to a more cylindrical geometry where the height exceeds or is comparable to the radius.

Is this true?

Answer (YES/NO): YES